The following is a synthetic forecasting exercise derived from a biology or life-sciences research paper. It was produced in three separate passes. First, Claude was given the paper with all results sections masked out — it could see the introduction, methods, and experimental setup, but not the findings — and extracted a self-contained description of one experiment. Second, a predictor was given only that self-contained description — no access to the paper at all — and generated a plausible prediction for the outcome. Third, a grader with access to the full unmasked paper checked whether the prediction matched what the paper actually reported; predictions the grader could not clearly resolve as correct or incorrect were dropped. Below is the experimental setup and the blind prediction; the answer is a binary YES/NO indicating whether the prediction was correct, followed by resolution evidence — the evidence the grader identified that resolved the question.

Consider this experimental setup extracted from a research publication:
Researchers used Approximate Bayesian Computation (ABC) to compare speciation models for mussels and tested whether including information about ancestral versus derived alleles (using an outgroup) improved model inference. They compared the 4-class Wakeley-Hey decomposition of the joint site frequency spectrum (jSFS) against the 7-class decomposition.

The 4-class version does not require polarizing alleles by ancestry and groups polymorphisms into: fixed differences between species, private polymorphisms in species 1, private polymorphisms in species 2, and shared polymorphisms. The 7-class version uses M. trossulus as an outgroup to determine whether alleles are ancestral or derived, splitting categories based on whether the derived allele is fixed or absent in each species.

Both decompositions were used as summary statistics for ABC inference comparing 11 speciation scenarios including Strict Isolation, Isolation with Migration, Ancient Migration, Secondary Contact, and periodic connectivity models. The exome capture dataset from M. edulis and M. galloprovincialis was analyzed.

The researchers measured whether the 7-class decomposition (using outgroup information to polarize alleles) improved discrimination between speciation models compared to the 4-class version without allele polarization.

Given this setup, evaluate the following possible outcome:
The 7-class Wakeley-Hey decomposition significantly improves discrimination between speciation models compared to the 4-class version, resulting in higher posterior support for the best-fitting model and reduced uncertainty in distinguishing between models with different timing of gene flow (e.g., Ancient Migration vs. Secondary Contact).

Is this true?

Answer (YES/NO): NO